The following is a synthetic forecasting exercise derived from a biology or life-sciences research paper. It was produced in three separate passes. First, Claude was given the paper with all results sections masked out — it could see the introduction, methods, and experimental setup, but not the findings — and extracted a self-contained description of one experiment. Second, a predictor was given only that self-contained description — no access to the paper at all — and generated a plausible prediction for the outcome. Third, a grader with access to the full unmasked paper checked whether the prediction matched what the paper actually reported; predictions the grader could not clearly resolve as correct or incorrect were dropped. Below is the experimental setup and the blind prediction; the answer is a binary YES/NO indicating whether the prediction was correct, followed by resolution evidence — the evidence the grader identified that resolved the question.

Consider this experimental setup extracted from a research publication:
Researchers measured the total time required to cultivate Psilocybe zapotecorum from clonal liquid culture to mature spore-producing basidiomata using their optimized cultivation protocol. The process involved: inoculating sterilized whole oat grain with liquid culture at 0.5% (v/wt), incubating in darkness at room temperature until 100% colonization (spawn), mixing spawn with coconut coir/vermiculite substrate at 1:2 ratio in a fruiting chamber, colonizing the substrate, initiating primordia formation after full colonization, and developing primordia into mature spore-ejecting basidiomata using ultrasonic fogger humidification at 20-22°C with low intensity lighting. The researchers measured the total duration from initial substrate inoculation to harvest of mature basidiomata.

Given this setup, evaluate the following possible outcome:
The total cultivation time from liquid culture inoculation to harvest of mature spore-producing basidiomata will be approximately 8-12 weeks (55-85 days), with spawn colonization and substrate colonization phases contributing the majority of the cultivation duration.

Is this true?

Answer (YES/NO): YES